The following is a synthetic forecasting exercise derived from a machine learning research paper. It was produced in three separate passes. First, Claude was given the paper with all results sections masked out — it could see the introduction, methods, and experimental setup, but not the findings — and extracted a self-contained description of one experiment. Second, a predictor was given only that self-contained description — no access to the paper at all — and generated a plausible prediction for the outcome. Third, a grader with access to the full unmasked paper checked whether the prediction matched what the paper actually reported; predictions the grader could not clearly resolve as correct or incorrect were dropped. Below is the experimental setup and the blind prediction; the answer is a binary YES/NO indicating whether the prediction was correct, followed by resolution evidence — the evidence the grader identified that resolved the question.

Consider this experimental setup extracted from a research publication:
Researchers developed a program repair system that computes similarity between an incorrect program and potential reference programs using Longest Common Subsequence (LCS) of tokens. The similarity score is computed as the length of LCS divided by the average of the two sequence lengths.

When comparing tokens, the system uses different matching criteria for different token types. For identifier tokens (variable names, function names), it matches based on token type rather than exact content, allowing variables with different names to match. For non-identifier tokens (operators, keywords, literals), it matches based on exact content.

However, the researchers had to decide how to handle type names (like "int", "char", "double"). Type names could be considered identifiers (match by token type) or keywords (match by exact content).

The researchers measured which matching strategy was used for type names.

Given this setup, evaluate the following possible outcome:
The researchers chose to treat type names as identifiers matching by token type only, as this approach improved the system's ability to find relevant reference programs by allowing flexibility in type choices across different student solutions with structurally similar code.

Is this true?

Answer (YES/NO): NO